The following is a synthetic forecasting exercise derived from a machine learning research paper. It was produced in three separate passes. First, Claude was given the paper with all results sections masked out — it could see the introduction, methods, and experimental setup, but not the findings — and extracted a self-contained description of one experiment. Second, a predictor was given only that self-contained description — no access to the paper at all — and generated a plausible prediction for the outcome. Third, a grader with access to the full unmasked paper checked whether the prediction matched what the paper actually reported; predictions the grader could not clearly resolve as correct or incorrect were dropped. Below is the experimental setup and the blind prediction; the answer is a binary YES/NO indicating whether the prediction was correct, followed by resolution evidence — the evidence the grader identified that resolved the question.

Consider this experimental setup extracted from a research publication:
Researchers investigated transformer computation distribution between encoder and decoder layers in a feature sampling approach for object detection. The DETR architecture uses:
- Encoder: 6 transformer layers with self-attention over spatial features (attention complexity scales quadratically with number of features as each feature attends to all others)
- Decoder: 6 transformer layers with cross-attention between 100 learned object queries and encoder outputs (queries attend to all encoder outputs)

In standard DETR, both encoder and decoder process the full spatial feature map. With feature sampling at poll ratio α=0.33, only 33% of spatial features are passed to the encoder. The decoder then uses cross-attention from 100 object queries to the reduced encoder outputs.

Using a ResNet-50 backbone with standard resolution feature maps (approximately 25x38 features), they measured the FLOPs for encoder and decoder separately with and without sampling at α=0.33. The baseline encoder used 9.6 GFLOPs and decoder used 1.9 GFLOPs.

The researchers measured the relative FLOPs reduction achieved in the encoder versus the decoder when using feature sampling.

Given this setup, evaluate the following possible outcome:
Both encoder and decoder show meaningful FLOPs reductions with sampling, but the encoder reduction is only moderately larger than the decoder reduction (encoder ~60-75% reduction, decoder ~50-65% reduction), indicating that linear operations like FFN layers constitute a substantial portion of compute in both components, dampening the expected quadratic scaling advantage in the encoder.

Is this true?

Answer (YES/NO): NO